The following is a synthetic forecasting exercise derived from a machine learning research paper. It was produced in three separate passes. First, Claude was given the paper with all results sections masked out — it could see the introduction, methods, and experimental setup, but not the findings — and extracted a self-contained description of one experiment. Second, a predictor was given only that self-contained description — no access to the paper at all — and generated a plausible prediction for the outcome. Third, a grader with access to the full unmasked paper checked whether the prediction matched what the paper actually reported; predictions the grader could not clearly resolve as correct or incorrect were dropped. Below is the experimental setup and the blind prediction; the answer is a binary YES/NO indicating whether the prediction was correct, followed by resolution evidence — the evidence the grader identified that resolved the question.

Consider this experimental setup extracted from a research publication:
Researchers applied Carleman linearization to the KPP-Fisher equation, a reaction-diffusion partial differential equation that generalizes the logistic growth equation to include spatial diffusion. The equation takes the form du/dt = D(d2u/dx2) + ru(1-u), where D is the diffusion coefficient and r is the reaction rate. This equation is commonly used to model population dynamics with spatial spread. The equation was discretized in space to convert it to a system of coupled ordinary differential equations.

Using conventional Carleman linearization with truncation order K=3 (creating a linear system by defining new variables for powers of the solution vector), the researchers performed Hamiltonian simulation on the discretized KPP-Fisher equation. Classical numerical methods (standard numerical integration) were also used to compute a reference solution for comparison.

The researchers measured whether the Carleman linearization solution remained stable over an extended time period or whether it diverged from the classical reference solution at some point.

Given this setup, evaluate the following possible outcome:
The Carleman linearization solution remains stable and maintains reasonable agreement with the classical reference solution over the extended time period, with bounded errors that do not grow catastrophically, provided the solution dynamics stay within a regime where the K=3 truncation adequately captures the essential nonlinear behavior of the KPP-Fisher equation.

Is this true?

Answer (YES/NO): NO